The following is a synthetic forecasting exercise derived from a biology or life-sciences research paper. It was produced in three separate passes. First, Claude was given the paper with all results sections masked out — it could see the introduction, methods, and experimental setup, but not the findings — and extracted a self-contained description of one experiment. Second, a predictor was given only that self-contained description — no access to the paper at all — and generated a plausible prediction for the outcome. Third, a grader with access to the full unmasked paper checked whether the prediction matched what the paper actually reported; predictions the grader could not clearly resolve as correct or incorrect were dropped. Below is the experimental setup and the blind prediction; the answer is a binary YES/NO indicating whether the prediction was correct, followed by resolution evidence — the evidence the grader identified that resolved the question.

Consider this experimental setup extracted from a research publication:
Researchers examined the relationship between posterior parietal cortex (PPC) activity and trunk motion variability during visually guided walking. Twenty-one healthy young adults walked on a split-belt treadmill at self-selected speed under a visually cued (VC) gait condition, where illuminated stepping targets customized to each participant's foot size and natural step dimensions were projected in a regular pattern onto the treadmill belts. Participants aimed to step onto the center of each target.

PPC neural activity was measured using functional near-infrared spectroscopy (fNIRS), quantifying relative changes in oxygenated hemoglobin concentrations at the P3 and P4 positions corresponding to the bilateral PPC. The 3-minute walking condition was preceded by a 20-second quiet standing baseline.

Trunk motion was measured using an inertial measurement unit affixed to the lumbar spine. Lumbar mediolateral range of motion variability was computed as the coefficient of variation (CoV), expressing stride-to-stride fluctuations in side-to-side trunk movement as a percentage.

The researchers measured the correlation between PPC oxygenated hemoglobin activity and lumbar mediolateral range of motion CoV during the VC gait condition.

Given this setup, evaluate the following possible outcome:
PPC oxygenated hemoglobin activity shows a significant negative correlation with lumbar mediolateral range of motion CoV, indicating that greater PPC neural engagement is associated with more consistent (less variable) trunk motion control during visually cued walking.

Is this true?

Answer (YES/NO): NO